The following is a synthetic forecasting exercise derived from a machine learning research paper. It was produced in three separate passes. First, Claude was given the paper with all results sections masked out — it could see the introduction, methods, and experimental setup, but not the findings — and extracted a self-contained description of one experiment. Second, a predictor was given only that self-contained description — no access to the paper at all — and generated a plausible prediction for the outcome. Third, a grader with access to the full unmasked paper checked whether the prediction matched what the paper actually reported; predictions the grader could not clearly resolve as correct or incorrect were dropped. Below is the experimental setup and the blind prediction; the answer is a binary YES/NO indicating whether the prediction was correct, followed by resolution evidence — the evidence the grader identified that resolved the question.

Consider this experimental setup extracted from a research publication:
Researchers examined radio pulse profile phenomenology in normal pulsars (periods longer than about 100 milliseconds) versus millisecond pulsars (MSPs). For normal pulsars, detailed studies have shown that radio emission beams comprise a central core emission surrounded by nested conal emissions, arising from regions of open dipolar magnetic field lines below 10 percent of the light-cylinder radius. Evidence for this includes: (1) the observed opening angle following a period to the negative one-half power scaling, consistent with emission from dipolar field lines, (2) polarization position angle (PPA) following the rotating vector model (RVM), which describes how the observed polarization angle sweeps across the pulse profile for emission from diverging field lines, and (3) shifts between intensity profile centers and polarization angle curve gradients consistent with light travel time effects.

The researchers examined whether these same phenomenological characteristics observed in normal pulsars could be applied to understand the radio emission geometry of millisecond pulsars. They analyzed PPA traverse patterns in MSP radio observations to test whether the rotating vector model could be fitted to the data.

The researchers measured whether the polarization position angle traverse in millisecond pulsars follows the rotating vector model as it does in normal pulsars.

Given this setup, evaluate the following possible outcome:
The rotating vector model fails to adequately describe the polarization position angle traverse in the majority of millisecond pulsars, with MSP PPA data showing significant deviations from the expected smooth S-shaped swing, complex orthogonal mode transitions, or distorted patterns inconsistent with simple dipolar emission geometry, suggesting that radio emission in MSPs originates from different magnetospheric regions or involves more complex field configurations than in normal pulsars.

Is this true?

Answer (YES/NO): YES